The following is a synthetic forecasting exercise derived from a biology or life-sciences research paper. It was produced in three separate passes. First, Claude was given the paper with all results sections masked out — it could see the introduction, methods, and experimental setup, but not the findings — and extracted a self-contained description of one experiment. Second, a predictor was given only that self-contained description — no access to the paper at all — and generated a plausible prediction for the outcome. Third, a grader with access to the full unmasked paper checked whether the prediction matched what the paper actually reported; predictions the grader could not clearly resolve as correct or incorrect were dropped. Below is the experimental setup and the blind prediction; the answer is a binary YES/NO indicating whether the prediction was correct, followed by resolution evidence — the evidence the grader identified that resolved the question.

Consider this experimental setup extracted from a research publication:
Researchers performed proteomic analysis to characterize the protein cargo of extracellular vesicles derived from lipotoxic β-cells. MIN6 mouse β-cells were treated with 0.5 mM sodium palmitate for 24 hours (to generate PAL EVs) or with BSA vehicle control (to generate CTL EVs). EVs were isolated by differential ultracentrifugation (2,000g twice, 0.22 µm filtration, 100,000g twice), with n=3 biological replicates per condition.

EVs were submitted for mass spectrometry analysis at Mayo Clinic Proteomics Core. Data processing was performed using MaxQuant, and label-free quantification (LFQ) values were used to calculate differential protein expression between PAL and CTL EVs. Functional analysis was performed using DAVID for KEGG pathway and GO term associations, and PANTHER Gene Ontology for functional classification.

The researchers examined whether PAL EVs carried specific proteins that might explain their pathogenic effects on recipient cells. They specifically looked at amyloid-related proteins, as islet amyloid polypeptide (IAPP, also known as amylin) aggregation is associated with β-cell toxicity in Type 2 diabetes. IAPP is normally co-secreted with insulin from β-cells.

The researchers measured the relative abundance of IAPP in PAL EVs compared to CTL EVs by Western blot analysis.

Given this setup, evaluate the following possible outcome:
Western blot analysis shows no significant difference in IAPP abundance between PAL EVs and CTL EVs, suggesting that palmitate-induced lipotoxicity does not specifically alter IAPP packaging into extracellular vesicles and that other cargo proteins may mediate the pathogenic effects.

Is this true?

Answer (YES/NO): NO